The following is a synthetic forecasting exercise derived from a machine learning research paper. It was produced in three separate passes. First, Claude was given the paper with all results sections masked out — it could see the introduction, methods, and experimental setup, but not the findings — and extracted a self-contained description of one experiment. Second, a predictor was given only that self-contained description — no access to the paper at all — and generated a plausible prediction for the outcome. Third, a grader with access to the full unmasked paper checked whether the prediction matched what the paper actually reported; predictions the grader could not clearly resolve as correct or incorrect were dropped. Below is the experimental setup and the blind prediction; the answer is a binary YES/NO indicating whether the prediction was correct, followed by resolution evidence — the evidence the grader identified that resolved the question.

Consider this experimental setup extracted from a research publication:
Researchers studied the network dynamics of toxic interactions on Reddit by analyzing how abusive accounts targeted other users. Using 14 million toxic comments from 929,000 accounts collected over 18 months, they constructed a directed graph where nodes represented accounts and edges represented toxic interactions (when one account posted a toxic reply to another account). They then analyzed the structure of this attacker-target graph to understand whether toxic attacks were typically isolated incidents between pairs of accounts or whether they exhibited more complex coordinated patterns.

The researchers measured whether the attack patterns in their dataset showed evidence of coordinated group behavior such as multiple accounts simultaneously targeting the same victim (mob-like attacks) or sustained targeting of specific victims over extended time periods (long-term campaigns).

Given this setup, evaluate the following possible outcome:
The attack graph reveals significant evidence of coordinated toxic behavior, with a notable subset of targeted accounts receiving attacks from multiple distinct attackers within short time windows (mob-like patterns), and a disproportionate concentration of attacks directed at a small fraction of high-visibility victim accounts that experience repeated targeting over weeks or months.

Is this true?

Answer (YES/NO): NO